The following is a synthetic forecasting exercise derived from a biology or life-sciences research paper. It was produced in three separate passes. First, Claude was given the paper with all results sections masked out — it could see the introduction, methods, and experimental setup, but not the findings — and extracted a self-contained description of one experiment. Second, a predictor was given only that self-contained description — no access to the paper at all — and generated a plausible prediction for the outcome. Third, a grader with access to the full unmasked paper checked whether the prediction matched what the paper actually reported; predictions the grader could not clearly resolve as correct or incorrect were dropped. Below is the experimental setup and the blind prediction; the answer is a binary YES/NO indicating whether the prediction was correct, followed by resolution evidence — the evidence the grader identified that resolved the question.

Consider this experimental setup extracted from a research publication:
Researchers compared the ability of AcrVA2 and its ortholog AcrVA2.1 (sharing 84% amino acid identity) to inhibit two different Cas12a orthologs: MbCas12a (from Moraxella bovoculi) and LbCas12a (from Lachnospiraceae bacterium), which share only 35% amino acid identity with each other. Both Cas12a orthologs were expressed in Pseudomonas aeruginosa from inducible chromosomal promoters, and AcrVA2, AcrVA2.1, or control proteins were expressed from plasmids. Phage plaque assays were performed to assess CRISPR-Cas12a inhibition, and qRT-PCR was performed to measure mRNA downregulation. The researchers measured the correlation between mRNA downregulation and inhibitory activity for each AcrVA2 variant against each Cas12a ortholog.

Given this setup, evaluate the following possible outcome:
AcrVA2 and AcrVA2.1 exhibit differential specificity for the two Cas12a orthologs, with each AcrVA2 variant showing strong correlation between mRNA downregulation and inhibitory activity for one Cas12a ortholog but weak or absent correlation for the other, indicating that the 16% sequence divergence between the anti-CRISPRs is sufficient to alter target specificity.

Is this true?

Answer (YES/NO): NO